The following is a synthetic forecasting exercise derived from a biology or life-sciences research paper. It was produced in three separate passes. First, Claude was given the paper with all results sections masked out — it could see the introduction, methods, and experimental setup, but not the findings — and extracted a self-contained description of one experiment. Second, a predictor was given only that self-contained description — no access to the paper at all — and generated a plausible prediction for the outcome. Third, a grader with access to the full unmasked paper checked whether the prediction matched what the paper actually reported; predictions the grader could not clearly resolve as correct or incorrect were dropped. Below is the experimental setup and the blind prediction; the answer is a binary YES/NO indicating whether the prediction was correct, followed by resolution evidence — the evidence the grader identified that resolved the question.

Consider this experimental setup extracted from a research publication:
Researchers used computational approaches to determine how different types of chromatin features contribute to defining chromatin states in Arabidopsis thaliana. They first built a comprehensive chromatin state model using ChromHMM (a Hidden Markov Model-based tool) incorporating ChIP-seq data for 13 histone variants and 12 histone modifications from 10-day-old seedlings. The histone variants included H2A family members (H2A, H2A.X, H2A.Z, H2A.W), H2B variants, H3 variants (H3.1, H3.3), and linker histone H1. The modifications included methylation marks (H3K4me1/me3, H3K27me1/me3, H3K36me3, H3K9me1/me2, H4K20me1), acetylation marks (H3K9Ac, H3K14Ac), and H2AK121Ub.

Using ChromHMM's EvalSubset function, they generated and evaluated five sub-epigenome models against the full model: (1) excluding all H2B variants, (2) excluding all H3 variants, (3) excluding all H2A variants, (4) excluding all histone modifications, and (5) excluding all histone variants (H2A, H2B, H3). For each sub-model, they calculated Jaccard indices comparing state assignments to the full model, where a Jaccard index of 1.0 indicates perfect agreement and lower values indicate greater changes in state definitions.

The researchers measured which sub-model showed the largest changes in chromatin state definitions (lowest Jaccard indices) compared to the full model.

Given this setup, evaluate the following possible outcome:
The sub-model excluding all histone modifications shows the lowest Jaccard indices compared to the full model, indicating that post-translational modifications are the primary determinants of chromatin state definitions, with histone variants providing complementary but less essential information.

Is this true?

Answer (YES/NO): NO